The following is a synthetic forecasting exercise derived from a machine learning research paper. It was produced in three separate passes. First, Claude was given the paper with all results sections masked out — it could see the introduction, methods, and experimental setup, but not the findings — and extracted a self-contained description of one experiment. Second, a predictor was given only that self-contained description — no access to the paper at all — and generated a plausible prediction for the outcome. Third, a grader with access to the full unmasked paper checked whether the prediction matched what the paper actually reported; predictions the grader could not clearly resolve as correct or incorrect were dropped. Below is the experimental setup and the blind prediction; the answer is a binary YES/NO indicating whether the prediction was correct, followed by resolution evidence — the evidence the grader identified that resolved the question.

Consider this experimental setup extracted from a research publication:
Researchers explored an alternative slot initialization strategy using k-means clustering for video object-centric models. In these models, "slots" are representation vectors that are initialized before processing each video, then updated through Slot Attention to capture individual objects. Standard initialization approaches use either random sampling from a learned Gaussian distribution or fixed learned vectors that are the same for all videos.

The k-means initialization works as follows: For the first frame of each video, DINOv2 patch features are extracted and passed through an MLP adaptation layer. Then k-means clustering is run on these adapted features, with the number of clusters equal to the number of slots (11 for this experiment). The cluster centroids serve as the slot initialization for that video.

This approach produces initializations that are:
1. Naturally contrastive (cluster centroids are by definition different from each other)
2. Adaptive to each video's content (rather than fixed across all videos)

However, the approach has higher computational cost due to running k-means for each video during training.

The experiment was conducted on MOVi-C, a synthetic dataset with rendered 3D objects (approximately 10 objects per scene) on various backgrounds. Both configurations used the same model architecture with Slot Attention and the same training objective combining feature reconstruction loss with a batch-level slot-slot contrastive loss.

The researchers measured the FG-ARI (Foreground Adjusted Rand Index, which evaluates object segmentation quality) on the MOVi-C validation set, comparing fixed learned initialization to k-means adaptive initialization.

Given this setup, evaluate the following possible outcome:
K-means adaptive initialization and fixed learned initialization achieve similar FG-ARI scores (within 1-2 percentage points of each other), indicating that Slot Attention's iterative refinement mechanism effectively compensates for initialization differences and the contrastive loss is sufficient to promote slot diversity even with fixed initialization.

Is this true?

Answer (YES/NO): NO